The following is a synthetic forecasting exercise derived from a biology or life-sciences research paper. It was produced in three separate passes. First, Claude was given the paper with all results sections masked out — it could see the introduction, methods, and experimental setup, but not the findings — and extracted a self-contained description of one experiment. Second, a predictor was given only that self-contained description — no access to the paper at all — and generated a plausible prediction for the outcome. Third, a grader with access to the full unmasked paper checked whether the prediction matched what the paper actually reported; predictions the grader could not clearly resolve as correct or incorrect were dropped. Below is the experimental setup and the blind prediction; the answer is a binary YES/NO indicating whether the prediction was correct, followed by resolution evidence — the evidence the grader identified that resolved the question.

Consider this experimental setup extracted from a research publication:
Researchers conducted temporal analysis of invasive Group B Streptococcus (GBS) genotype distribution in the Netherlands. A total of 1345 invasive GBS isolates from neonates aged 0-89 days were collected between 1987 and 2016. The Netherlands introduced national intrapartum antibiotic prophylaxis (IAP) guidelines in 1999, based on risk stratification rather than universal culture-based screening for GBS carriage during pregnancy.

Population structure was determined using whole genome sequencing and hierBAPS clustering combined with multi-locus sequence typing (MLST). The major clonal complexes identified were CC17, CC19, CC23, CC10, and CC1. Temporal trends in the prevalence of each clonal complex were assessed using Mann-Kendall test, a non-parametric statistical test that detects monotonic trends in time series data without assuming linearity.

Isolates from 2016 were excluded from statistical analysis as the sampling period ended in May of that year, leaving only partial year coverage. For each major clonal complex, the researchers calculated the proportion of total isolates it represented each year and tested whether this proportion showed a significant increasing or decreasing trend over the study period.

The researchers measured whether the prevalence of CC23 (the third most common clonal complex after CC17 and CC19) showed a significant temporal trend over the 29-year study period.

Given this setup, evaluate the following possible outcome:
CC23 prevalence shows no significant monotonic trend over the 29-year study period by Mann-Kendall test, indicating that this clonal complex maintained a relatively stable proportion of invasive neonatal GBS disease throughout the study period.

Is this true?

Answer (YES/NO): NO